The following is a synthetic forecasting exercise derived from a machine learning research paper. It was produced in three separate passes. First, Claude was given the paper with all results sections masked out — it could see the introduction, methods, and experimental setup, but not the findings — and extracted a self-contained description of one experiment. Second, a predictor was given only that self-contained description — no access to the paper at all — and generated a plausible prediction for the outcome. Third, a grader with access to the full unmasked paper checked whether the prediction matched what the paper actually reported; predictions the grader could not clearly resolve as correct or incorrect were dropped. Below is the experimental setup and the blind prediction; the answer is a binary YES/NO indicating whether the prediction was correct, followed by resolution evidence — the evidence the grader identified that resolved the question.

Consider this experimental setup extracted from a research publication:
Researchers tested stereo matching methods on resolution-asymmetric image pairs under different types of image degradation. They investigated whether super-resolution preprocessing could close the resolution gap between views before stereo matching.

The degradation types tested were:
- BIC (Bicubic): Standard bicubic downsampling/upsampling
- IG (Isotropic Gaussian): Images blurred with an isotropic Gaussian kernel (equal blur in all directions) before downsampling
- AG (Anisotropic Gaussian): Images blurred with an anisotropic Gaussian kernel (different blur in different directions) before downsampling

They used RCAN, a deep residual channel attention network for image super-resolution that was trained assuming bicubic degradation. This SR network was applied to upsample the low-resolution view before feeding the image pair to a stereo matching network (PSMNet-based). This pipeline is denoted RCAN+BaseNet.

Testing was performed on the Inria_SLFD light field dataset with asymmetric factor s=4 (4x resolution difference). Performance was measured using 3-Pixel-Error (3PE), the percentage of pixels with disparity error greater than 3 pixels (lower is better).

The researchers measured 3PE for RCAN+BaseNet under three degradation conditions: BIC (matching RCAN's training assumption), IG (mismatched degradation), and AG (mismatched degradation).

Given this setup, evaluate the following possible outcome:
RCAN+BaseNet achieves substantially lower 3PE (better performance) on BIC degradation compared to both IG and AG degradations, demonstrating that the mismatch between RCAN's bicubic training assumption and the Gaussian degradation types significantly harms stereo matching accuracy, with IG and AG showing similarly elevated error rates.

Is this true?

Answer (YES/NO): NO